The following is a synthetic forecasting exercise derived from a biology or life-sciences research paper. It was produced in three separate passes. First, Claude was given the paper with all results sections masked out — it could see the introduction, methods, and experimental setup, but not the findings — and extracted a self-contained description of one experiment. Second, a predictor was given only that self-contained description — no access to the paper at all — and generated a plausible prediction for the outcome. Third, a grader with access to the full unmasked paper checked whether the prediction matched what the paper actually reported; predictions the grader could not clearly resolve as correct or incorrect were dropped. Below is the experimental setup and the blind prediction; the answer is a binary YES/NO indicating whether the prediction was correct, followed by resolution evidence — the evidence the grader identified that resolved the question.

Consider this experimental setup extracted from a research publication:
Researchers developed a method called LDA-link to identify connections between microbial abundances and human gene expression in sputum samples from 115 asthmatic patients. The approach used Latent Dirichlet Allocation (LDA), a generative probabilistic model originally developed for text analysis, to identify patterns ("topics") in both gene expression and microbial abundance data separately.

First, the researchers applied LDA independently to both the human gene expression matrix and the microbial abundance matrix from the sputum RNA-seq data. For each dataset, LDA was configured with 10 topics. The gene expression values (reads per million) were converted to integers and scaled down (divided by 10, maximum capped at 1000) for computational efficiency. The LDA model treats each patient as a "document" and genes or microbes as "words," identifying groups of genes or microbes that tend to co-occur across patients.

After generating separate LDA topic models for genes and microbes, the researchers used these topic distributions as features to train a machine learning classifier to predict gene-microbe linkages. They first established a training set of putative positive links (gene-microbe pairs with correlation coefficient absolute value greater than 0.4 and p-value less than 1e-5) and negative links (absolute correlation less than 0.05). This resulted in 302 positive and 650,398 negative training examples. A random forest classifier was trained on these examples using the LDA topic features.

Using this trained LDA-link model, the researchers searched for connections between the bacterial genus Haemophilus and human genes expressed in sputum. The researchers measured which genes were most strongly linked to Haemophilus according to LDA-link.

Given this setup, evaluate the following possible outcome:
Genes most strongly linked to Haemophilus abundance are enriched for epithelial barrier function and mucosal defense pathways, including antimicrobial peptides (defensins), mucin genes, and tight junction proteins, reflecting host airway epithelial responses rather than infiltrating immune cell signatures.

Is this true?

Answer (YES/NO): NO